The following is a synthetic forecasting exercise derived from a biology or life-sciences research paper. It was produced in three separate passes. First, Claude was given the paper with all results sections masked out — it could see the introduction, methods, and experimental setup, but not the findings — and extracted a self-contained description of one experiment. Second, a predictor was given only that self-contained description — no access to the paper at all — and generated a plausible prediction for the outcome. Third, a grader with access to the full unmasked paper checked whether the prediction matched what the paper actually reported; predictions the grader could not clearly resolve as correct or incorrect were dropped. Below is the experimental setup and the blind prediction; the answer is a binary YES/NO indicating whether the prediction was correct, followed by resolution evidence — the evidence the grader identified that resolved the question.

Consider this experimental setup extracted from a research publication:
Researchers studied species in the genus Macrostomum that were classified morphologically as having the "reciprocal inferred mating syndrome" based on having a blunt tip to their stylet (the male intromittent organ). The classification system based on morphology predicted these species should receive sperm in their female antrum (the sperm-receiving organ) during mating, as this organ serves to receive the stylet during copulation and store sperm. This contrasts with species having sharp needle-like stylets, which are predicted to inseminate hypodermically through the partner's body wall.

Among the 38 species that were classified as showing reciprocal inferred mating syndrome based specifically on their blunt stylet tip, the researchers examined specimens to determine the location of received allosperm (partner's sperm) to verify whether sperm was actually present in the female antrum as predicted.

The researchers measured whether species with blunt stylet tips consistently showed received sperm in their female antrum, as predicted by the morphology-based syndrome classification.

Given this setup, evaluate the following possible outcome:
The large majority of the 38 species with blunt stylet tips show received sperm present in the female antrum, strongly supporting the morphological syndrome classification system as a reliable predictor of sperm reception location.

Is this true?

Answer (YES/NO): YES